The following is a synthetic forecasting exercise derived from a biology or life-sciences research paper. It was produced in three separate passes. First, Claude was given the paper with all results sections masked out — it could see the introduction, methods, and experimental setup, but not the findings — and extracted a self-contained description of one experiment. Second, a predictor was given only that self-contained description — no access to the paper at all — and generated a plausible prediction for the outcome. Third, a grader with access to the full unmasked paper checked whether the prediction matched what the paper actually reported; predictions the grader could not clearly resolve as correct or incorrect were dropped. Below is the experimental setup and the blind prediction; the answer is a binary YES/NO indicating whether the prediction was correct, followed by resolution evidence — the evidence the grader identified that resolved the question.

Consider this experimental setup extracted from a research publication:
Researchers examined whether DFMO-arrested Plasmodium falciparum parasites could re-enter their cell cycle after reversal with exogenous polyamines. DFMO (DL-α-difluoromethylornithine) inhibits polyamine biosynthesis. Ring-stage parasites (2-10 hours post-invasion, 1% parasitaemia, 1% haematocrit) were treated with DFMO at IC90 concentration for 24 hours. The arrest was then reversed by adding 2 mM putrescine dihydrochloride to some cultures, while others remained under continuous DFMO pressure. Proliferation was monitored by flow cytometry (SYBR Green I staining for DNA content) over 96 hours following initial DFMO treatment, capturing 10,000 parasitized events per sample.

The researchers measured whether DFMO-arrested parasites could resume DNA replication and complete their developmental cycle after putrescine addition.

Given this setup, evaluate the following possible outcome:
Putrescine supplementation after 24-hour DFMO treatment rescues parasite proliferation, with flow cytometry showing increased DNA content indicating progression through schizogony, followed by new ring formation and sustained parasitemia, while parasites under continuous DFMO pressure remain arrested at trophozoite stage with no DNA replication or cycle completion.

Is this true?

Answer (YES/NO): YES